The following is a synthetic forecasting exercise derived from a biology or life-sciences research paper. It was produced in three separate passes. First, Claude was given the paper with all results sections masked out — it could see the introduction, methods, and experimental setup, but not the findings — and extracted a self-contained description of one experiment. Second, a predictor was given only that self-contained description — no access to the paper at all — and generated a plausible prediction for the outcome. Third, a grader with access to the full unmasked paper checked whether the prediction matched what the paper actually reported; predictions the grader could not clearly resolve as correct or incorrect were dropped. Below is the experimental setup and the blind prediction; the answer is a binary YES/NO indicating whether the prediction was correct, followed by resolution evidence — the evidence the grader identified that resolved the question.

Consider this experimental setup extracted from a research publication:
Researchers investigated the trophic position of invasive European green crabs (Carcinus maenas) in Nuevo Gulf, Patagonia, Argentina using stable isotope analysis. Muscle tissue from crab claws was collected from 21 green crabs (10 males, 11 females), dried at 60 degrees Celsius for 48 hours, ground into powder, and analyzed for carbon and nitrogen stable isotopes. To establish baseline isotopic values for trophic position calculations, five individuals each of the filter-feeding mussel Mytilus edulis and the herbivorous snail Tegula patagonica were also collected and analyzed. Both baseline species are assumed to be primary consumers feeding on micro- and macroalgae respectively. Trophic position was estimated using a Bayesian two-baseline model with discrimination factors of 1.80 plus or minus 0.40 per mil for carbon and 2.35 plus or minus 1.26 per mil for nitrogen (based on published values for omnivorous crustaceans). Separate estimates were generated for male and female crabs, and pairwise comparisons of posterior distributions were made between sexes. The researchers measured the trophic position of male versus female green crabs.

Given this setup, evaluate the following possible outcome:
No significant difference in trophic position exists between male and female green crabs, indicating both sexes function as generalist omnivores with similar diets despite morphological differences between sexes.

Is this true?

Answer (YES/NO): YES